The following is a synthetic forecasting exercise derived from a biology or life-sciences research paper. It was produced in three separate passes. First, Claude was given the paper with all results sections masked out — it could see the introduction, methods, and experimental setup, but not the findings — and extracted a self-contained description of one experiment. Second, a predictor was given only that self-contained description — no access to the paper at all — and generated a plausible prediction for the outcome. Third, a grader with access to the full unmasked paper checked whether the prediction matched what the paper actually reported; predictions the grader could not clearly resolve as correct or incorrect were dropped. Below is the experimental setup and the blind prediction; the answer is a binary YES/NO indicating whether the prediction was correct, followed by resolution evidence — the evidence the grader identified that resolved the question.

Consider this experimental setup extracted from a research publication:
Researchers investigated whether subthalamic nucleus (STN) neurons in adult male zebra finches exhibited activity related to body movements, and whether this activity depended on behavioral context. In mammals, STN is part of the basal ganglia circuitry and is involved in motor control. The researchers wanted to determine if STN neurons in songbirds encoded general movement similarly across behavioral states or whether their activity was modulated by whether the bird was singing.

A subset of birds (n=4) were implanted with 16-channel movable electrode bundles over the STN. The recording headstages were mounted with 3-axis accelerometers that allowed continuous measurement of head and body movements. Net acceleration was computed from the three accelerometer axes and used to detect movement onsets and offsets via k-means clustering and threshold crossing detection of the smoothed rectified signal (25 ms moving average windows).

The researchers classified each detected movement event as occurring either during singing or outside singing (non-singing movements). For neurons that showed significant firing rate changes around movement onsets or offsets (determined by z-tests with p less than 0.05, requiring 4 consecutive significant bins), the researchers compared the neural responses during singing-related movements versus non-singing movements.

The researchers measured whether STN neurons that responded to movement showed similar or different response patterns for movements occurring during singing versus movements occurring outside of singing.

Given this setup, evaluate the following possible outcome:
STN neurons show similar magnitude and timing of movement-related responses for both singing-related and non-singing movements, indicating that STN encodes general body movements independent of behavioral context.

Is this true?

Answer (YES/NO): NO